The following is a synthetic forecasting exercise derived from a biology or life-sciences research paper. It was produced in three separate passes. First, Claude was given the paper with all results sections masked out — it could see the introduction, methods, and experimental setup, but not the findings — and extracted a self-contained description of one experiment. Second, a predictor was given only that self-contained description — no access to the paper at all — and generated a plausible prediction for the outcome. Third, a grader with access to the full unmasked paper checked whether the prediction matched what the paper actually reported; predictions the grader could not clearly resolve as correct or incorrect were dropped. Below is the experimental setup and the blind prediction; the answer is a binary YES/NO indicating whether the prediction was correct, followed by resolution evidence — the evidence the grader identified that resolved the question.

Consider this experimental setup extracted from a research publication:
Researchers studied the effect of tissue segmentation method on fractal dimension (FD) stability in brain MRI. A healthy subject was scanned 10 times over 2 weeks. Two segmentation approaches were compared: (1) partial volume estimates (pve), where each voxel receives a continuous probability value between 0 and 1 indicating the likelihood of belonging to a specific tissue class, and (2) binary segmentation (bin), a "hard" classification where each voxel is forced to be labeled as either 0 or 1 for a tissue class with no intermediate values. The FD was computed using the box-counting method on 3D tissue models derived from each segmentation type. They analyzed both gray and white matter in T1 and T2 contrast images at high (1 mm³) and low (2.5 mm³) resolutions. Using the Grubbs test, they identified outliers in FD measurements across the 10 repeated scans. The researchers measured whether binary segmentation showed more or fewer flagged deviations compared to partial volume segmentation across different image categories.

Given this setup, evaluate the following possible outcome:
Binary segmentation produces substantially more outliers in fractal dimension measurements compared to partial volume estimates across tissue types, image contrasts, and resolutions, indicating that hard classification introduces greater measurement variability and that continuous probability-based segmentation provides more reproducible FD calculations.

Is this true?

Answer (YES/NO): NO